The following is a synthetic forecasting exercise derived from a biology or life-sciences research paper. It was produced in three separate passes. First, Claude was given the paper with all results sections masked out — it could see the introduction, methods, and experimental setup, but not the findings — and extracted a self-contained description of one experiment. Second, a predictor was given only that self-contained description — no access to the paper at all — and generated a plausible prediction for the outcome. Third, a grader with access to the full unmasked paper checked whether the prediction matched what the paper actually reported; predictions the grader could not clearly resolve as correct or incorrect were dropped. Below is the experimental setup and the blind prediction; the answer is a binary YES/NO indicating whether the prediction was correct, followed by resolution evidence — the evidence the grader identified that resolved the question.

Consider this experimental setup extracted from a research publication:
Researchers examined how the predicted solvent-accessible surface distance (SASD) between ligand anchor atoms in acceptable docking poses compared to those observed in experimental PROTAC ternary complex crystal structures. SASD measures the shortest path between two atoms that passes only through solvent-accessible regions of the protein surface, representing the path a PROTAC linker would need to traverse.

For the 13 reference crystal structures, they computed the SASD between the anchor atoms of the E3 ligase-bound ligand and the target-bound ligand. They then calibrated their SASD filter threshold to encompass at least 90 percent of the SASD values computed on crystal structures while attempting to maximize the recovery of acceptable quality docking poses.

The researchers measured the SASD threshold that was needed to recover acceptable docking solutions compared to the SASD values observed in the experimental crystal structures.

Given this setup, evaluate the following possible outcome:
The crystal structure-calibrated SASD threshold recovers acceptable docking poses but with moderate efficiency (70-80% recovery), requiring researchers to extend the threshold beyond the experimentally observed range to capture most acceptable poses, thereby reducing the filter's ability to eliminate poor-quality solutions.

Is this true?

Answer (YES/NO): NO